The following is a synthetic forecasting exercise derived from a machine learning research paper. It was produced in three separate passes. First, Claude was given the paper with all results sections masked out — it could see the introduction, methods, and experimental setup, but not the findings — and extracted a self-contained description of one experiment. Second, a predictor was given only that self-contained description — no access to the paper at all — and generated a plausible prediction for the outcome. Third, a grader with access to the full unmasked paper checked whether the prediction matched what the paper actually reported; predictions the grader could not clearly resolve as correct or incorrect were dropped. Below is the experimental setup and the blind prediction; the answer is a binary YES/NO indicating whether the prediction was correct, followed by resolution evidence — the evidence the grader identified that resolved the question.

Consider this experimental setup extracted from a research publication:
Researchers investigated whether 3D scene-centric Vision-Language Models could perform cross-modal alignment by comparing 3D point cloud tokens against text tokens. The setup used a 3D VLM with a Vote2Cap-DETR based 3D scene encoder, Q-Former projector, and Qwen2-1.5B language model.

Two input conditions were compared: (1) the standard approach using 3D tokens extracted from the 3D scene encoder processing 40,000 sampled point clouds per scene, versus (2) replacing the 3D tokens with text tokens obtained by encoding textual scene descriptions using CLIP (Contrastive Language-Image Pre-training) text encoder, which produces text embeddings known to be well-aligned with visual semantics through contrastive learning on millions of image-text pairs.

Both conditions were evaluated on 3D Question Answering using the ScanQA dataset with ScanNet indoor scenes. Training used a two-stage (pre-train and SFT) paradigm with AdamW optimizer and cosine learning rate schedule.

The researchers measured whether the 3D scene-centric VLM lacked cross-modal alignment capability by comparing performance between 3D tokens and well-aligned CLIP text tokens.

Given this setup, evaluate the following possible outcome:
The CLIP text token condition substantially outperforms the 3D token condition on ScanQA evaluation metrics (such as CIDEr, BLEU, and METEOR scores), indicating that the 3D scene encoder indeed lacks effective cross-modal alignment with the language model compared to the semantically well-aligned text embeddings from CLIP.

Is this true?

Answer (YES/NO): NO